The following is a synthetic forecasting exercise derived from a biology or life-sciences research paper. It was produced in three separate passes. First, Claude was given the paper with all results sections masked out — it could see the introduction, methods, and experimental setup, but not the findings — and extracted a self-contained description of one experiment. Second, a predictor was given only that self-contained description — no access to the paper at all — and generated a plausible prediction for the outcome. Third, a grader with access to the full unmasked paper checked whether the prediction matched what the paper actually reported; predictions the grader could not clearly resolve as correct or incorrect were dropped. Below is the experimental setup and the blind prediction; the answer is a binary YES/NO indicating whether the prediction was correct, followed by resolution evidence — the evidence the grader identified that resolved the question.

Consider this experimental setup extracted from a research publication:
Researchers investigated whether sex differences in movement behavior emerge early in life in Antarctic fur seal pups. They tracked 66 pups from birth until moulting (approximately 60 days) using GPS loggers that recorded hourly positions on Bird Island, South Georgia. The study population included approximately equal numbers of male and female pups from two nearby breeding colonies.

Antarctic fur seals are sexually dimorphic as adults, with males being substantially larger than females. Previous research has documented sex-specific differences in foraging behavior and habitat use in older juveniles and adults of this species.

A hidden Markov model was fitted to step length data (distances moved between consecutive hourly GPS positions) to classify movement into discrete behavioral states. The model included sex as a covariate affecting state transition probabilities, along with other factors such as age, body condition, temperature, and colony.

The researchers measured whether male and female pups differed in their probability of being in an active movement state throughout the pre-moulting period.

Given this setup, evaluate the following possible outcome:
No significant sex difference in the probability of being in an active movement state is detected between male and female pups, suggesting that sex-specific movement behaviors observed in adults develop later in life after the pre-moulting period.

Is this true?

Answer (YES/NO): YES